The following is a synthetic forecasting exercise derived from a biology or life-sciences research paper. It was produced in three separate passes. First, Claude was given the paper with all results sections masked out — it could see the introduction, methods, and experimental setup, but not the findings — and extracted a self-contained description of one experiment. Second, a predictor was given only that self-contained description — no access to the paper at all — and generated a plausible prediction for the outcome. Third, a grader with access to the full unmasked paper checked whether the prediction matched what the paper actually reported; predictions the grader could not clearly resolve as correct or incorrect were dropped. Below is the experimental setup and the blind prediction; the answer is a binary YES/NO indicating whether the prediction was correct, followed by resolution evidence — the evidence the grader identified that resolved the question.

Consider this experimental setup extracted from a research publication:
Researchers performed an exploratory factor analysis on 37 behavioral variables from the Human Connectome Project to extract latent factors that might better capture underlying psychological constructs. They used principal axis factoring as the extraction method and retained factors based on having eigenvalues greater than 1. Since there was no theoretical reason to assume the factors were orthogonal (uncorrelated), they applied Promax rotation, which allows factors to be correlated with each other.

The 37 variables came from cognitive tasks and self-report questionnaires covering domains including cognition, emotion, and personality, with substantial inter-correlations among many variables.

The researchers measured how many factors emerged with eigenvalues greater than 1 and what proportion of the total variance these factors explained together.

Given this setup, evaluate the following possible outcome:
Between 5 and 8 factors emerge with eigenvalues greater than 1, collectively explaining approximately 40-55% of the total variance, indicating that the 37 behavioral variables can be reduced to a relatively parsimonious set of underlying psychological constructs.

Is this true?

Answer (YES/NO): NO